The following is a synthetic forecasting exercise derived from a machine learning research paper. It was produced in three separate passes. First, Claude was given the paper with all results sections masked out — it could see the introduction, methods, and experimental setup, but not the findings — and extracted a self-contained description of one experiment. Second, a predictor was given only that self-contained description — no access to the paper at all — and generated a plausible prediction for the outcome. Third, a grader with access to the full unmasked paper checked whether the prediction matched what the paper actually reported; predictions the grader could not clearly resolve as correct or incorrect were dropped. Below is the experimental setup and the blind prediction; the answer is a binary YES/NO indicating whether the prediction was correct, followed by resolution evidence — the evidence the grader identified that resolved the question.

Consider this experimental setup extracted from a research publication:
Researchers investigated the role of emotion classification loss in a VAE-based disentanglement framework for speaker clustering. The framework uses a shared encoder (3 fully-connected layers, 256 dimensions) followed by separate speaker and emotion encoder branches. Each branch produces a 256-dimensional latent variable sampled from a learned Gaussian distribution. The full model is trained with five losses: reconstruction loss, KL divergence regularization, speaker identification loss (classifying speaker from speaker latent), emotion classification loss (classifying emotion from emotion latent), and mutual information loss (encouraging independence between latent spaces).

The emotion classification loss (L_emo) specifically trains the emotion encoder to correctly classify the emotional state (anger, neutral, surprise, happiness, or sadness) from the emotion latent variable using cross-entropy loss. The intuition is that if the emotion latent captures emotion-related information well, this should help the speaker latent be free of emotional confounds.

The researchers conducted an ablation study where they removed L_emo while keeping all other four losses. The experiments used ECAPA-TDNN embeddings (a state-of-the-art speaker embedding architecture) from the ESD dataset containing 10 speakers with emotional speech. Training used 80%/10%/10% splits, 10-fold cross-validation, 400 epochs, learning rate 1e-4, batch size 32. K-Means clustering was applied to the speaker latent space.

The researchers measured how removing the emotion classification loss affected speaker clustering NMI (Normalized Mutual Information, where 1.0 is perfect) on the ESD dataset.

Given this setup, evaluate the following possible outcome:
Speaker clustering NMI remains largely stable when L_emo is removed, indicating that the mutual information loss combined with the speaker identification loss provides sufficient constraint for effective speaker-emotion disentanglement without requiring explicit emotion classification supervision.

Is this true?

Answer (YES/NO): YES